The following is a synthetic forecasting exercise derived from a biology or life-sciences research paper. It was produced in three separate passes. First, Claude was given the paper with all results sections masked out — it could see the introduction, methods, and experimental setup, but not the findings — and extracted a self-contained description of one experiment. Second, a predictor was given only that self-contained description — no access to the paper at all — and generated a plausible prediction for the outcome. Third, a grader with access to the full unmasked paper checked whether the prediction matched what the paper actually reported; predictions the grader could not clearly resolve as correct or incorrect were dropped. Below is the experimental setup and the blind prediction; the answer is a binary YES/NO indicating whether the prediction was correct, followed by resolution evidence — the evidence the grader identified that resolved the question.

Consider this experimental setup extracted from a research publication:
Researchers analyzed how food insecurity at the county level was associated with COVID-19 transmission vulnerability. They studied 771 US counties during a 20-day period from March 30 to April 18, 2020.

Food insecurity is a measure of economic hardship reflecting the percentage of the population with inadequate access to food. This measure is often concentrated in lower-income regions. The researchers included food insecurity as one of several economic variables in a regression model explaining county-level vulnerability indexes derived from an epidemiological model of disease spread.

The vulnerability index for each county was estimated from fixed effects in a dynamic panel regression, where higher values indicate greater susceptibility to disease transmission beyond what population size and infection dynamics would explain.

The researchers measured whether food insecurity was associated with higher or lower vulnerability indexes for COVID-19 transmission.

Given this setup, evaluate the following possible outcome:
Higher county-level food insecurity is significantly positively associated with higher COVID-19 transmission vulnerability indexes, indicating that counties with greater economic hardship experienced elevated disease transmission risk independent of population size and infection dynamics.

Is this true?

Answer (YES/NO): NO